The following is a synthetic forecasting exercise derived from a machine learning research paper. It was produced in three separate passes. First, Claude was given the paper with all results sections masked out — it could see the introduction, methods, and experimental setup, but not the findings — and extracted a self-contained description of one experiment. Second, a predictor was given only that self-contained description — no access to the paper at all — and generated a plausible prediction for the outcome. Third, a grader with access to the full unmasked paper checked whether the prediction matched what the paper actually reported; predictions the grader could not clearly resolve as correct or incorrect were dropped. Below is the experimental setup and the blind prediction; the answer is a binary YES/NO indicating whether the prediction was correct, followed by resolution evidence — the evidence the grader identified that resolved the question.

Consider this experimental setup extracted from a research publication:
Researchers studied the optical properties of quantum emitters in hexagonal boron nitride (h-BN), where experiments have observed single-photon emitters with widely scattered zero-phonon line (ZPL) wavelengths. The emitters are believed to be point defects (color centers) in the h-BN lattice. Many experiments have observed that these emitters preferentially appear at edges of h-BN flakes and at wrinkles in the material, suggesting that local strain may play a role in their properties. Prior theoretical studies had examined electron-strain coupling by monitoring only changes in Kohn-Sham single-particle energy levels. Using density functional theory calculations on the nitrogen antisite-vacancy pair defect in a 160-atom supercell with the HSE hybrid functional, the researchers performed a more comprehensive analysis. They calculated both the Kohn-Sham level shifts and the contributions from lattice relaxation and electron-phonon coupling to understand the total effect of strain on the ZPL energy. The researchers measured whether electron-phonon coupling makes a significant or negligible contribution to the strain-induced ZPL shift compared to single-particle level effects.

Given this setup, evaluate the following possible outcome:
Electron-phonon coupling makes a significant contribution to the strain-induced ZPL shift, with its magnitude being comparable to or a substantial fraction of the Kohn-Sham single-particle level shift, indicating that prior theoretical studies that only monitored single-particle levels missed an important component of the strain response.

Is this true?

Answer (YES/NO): YES